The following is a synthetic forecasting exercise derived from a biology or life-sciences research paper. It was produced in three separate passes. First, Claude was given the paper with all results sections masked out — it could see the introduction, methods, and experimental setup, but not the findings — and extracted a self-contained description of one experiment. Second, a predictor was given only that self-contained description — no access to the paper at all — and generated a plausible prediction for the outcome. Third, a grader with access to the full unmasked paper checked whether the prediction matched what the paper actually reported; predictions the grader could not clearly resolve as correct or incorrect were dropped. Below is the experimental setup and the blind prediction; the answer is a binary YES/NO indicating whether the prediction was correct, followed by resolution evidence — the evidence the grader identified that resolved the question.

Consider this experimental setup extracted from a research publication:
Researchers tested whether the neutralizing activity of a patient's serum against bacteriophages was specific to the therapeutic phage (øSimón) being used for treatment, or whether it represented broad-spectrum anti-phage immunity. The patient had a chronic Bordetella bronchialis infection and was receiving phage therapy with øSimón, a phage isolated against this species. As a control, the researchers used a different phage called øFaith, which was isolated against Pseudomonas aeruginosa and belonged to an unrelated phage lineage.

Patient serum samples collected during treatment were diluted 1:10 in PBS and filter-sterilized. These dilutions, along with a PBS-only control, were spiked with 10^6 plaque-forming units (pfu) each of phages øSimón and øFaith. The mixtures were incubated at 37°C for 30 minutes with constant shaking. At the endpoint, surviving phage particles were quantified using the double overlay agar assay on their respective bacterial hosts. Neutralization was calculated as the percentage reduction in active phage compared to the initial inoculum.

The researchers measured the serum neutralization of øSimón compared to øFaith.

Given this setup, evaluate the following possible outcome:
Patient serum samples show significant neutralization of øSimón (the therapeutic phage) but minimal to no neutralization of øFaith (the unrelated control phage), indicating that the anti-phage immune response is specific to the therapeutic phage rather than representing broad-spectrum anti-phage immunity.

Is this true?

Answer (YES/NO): YES